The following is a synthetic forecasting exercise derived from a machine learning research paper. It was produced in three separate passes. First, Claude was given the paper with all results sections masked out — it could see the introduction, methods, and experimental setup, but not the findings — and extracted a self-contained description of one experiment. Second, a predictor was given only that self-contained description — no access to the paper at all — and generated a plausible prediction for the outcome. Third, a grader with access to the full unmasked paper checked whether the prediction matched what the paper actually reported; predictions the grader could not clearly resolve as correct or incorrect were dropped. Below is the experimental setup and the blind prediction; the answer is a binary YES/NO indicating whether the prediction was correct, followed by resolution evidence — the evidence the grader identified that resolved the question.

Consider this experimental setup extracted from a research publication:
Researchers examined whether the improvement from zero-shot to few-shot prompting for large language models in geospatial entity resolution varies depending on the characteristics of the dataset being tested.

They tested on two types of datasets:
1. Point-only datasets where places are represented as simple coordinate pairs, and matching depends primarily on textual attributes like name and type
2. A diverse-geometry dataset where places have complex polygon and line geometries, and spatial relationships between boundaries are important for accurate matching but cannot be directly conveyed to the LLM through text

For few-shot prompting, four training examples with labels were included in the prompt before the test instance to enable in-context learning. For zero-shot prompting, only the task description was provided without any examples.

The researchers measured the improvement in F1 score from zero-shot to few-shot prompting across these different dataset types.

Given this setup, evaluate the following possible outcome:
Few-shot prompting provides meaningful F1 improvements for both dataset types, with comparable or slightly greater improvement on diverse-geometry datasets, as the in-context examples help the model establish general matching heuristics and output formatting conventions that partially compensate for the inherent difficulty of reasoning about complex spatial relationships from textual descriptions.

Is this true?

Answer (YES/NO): NO